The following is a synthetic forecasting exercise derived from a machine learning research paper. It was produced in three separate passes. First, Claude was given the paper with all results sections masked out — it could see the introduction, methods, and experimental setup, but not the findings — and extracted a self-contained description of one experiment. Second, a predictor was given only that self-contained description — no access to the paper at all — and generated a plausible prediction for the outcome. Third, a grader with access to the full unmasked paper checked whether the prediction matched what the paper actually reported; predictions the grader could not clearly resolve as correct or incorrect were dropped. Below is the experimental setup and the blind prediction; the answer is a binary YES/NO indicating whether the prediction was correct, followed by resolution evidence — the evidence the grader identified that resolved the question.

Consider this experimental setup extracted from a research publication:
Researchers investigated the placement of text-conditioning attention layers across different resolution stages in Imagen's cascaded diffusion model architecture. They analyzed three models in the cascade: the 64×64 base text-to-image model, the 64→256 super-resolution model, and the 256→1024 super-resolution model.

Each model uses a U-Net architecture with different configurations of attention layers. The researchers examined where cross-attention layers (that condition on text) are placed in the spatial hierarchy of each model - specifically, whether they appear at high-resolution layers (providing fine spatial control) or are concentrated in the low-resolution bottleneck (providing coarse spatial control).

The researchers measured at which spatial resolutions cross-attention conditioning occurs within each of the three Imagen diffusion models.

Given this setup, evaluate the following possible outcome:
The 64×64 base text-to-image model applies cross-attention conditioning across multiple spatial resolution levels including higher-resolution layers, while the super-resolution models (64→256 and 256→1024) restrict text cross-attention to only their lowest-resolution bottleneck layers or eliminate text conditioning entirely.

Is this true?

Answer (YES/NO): YES